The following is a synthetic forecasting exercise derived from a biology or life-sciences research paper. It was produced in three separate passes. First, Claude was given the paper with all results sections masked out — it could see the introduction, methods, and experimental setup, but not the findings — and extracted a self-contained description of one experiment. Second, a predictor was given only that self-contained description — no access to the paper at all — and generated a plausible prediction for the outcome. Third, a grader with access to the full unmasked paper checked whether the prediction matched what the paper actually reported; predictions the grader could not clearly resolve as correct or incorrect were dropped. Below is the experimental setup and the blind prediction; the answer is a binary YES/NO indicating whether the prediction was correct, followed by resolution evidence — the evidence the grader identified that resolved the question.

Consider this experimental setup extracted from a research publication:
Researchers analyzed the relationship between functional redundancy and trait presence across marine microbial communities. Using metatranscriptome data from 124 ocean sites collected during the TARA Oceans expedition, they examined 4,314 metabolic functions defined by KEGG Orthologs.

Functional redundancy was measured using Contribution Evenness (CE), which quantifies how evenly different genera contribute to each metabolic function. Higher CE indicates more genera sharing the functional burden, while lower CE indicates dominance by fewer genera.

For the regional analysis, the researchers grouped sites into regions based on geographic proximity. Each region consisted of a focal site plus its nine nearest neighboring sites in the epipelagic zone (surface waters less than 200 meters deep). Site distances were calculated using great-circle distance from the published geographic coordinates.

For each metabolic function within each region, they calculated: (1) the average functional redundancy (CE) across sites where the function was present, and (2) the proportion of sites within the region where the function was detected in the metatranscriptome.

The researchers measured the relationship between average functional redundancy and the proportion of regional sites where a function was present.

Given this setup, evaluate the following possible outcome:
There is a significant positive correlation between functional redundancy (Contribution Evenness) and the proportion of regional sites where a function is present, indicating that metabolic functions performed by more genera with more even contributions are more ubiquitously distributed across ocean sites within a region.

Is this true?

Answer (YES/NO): NO